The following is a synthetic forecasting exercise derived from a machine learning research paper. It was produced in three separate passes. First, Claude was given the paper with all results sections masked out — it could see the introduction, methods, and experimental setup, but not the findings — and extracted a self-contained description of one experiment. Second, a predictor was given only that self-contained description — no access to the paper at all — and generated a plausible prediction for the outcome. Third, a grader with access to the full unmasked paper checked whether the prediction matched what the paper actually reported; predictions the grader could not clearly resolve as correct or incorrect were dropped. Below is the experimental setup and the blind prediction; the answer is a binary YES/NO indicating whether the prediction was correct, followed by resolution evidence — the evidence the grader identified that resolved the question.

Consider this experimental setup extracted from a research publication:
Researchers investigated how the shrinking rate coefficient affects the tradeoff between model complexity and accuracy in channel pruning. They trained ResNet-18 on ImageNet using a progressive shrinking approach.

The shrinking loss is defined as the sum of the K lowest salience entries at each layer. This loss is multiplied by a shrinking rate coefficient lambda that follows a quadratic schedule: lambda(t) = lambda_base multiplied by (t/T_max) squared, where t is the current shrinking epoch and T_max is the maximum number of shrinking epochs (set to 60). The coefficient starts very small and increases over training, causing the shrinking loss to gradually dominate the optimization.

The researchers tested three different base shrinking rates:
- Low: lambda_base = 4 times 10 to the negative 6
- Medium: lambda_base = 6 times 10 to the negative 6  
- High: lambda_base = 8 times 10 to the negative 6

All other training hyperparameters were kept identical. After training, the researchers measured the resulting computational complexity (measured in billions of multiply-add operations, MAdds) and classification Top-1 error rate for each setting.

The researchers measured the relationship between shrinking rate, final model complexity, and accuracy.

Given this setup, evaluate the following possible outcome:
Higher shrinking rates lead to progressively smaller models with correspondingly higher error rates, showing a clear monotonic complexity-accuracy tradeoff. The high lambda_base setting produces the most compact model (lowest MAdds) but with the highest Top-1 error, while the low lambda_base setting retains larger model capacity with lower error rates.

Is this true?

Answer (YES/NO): YES